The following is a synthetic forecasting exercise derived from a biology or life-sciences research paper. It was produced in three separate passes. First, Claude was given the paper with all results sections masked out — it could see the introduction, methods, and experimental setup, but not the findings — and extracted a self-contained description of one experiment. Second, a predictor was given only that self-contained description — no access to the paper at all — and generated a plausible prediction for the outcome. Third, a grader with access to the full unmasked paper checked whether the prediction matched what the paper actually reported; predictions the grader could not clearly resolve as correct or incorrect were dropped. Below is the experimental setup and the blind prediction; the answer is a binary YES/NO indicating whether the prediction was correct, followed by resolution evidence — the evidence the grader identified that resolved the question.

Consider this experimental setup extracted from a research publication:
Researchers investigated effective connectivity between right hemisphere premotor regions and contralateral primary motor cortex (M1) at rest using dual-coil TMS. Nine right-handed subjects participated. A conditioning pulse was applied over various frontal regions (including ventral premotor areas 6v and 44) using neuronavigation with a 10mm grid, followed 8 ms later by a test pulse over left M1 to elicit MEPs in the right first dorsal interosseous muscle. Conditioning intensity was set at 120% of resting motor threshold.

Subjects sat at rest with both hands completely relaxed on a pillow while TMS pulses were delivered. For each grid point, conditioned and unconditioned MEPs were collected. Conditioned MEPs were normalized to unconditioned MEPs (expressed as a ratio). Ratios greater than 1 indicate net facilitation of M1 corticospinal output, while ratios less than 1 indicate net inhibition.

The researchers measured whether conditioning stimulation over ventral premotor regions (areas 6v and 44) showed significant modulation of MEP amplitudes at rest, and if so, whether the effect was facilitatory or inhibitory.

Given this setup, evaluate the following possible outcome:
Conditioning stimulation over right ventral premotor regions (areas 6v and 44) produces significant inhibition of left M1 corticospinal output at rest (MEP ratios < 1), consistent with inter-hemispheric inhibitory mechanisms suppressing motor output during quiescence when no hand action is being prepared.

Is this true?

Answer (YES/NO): NO